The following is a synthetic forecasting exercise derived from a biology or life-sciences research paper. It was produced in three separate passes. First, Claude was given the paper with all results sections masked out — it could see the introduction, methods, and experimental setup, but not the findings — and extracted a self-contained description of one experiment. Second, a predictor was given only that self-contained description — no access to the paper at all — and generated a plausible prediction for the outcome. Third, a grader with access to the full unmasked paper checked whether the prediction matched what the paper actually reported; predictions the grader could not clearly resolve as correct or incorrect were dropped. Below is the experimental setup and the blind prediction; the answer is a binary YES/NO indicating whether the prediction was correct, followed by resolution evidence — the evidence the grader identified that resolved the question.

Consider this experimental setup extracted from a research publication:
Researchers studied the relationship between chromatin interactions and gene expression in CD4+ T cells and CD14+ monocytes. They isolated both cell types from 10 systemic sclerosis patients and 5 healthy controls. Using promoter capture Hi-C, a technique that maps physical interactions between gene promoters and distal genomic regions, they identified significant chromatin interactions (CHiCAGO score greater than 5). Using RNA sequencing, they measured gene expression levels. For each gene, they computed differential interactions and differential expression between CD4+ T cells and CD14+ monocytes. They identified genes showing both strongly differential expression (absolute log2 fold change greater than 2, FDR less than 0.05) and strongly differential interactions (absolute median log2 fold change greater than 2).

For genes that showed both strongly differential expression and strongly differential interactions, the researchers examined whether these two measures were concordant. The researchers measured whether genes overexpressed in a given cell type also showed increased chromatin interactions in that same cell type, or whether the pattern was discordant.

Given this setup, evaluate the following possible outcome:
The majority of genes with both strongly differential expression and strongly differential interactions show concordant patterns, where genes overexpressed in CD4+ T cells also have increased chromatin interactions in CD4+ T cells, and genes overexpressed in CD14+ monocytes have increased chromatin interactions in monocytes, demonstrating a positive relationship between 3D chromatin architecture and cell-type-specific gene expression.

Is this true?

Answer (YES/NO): YES